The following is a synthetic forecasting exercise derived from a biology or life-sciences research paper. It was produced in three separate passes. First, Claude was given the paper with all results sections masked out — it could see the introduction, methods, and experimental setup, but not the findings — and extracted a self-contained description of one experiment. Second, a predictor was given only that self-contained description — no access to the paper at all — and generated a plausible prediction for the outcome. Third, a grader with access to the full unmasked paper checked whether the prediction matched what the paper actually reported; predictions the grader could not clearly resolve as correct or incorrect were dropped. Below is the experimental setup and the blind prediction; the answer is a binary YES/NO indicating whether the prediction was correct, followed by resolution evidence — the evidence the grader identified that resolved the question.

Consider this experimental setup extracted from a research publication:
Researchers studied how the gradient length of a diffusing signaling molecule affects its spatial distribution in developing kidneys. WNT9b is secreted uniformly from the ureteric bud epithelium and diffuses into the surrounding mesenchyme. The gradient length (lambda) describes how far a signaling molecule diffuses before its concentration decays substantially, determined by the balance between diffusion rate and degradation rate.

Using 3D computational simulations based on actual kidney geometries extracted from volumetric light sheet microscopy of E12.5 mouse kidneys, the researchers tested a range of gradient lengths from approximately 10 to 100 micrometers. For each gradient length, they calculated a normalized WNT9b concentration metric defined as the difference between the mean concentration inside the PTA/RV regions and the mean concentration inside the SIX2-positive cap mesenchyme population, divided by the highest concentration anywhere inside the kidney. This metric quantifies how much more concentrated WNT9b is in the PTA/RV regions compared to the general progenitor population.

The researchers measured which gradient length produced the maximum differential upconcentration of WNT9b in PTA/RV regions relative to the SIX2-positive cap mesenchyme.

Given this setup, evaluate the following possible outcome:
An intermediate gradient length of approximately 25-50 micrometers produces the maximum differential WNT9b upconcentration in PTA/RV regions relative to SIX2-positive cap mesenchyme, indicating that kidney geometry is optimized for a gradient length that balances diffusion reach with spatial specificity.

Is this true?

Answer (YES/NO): YES